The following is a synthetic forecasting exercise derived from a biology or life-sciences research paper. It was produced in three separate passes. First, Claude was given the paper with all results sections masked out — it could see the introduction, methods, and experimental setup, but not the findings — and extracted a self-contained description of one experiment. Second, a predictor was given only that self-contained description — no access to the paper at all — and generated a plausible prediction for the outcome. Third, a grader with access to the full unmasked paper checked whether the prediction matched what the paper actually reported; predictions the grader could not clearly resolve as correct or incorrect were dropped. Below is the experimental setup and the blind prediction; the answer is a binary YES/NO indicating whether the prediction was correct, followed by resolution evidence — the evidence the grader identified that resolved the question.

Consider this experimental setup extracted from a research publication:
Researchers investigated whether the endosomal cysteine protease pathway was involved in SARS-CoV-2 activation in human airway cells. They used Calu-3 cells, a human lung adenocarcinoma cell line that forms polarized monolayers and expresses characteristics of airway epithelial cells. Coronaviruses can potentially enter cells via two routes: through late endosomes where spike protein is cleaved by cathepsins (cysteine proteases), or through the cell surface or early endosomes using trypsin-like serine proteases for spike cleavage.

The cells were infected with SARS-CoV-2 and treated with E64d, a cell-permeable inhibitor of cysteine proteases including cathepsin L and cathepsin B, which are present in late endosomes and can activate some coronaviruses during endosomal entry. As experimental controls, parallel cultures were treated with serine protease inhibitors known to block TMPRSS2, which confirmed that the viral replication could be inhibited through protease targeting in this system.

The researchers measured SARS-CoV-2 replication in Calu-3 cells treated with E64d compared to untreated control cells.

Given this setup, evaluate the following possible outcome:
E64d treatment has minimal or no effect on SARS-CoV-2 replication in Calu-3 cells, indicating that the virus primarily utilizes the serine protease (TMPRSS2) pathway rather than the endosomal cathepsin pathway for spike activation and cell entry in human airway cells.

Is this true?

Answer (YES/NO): YES